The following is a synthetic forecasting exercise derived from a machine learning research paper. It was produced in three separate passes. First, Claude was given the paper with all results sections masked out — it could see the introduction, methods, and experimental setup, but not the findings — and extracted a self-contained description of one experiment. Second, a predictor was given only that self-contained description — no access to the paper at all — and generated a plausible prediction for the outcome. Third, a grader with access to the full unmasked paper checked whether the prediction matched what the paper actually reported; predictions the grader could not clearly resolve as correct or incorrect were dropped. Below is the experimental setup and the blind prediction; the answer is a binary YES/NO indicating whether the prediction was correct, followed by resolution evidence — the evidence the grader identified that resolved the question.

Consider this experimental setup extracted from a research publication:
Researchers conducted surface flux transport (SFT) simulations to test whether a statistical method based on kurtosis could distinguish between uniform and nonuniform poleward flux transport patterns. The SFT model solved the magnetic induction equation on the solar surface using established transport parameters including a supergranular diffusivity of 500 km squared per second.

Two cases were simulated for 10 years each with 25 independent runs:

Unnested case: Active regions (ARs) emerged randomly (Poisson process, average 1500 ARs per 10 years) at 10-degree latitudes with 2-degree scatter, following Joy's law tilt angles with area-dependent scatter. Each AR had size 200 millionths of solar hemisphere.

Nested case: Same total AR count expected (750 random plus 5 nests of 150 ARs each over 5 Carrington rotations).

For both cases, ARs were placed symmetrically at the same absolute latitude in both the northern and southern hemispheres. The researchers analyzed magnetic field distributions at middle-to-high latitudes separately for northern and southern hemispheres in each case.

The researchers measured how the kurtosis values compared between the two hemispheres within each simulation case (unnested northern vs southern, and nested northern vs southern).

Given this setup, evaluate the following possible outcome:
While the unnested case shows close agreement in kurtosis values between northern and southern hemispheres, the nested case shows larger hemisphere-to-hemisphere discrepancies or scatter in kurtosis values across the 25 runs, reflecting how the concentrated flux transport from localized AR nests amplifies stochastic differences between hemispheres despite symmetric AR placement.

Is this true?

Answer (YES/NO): YES